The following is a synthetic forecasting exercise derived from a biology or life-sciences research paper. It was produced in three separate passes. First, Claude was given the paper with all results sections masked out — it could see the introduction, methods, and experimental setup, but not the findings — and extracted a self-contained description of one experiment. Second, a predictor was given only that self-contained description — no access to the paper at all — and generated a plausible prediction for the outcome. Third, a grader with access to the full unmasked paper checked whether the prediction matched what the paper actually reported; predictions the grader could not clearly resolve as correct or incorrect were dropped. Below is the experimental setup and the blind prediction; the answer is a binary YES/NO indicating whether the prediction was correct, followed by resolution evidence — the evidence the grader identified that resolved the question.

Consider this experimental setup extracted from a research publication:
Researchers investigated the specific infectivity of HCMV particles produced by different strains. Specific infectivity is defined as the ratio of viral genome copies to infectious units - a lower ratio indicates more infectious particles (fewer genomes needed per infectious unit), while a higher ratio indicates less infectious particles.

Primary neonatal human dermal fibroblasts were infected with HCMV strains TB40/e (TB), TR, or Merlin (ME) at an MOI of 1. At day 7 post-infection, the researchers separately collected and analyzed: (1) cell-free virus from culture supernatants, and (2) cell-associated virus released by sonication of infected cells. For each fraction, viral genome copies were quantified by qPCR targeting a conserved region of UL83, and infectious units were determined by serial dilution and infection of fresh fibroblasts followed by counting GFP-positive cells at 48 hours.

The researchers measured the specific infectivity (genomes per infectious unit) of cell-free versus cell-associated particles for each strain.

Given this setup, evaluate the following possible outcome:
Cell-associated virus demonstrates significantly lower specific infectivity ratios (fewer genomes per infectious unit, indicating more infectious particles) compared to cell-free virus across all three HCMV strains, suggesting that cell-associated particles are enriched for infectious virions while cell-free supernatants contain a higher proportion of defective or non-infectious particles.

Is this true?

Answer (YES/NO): NO